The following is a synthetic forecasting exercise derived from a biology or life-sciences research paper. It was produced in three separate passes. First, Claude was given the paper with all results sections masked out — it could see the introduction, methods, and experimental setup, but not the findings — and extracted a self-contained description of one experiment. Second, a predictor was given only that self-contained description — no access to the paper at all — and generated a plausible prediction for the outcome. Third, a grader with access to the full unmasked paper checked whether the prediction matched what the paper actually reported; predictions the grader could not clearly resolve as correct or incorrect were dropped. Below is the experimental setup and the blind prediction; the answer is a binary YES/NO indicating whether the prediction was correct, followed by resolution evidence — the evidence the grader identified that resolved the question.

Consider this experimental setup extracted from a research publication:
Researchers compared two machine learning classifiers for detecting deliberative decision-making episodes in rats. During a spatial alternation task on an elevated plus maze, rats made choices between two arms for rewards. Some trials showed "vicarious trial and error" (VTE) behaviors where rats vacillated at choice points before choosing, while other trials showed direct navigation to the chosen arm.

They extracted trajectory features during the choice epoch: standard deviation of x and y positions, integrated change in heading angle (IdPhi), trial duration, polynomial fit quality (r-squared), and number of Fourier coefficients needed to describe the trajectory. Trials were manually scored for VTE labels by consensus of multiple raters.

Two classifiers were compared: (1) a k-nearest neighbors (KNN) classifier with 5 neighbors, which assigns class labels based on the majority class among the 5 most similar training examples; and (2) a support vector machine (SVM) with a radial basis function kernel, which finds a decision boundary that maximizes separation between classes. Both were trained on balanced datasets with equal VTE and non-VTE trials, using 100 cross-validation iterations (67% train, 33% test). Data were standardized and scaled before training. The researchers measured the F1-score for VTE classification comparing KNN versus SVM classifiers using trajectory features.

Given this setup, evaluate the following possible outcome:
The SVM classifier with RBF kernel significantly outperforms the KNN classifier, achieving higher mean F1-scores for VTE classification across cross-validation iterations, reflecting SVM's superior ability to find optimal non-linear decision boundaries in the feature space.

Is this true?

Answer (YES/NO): NO